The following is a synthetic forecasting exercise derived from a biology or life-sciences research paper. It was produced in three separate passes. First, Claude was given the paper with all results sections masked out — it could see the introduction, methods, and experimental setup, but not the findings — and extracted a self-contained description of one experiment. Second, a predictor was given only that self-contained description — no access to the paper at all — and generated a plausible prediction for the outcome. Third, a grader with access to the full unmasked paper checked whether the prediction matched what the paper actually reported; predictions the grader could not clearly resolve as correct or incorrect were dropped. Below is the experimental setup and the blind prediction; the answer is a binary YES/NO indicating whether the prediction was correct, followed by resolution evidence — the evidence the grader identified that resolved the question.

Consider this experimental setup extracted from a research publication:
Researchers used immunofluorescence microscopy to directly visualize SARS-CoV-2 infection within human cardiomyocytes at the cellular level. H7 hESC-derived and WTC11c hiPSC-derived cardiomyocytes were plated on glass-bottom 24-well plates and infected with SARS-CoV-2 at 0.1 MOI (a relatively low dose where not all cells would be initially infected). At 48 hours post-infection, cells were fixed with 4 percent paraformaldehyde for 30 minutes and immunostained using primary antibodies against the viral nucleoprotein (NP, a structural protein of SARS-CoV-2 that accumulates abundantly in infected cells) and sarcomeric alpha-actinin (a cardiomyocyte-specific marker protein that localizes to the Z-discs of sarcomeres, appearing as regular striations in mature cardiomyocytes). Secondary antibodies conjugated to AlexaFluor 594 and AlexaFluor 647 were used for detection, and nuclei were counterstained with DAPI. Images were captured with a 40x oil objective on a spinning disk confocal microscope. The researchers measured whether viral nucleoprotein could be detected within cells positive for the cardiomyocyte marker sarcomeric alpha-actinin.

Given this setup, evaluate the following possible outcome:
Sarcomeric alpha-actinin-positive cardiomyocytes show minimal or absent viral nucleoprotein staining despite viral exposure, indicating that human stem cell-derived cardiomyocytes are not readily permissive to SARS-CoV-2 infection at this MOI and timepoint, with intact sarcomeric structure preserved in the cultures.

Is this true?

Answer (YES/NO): NO